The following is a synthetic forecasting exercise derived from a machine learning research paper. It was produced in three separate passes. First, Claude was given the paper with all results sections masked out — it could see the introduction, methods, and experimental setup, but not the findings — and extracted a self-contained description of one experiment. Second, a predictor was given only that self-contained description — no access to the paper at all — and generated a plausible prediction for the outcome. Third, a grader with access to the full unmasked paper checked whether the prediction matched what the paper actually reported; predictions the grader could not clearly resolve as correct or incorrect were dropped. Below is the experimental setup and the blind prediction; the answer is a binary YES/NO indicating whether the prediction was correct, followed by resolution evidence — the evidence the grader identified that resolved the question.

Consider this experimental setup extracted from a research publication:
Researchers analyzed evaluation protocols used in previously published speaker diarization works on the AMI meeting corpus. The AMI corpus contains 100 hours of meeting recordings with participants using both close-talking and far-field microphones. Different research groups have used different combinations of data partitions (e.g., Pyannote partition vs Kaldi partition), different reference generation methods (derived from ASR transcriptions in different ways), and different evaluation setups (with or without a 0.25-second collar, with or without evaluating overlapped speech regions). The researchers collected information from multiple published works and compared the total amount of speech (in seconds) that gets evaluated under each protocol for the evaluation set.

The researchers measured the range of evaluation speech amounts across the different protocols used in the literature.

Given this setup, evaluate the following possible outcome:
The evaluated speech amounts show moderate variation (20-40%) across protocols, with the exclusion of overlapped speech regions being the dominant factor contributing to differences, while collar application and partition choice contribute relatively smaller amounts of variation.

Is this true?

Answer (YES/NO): NO